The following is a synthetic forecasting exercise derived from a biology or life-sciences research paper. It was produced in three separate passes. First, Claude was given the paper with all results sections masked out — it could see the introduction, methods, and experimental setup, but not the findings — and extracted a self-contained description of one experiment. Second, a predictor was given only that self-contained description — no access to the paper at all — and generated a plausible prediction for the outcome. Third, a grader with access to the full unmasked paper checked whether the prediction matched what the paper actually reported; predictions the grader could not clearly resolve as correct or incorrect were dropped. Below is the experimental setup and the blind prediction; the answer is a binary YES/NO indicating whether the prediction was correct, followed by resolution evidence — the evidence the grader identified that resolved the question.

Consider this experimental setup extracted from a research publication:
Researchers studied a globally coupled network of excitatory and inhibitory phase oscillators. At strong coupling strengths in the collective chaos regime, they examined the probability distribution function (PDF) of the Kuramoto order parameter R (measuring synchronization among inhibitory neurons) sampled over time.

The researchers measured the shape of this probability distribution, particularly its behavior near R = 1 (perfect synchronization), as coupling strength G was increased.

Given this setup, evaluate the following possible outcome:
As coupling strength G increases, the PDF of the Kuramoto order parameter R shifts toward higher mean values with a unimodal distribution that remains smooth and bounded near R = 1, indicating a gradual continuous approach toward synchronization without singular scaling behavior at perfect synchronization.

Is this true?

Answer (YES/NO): NO